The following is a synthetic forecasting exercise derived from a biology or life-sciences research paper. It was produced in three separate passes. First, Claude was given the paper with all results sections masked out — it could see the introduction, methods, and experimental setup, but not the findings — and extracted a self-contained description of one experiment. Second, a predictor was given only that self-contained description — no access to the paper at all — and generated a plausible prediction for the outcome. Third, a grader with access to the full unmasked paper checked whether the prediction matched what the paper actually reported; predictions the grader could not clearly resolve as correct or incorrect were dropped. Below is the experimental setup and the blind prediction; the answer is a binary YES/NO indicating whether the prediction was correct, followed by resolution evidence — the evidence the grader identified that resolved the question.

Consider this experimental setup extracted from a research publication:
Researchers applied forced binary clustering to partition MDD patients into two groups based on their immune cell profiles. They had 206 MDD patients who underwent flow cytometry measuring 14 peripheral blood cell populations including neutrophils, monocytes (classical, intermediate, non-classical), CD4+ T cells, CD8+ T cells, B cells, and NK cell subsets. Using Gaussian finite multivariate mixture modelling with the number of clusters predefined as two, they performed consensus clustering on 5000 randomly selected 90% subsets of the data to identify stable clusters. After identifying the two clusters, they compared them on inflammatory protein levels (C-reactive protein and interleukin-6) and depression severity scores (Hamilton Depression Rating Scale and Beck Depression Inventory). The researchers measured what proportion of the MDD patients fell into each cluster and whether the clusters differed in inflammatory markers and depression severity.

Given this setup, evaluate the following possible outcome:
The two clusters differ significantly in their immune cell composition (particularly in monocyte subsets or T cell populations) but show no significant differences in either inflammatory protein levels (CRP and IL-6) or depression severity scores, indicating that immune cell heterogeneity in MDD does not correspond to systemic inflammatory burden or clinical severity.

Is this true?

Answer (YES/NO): NO